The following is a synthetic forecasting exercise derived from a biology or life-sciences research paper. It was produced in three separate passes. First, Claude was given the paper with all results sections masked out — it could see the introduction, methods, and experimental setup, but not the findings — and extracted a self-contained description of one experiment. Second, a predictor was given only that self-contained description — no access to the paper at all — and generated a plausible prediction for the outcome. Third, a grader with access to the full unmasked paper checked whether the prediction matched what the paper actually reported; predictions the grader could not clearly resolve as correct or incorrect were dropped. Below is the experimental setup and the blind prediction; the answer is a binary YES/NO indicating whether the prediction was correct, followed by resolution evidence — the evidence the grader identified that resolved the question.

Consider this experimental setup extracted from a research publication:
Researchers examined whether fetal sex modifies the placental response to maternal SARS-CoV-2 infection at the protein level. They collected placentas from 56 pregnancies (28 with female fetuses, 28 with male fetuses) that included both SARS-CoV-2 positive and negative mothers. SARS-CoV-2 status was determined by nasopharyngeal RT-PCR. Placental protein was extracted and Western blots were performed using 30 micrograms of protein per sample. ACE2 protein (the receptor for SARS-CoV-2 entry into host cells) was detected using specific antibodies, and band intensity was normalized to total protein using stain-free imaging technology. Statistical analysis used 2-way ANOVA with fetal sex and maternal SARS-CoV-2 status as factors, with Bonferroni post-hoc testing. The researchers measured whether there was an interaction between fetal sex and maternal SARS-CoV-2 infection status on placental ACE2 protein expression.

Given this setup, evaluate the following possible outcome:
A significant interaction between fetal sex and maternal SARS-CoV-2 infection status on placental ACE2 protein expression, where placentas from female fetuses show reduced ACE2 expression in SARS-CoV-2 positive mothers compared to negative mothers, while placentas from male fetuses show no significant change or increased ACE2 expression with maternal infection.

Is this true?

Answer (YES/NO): NO